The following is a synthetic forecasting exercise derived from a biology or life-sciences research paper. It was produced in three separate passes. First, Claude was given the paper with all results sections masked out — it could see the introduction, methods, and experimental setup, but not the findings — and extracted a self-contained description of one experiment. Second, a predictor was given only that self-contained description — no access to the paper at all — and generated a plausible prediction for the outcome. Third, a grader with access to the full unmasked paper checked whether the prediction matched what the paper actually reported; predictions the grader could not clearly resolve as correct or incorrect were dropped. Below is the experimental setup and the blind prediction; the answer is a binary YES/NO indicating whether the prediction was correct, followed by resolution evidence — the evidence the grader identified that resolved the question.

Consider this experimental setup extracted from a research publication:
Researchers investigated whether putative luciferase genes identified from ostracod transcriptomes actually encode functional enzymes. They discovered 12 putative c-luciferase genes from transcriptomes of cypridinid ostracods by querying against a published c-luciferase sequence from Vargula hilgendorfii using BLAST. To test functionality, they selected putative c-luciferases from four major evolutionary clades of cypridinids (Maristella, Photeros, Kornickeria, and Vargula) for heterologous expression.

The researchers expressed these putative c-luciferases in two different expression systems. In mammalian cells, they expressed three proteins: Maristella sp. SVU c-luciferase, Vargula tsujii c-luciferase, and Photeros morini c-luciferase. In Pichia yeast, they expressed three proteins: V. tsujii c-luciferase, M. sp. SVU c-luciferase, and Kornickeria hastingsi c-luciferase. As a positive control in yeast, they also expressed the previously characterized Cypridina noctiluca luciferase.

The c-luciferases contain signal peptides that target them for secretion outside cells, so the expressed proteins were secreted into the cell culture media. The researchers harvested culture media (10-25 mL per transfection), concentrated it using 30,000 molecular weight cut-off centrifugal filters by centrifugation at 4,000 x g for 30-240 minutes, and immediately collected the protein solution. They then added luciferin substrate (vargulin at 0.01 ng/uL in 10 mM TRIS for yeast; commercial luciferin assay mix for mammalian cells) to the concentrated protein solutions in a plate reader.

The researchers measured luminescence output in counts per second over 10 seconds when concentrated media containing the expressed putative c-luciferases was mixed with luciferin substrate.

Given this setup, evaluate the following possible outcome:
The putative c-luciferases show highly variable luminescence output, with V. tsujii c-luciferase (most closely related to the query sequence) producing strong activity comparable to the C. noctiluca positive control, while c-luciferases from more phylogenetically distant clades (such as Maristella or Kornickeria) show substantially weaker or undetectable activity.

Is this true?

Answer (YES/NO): NO